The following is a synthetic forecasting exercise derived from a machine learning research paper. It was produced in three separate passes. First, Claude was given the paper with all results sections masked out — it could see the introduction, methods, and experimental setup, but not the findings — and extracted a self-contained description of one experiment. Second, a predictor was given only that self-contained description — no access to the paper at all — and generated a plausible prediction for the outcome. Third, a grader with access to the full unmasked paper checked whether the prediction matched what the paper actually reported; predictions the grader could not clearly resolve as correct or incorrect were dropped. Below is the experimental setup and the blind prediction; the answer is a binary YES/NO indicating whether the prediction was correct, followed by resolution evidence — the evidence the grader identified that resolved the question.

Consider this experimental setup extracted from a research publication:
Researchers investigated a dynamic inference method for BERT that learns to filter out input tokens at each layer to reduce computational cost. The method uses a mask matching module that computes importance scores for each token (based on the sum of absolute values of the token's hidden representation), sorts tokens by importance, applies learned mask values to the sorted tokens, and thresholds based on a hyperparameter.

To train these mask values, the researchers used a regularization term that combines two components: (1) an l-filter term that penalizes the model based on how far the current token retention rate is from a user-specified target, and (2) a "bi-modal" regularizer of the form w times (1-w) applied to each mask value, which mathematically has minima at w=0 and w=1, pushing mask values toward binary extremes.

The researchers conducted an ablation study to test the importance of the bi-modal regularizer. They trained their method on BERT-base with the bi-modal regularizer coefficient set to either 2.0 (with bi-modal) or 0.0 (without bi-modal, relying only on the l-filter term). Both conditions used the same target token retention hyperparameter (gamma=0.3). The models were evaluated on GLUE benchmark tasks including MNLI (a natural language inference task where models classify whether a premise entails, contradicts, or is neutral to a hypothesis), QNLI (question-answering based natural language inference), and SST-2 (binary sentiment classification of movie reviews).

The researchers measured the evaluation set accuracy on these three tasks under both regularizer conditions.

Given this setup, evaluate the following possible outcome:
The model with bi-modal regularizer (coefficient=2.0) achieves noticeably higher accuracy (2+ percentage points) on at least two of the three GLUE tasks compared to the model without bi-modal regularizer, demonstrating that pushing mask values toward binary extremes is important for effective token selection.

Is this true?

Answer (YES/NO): YES